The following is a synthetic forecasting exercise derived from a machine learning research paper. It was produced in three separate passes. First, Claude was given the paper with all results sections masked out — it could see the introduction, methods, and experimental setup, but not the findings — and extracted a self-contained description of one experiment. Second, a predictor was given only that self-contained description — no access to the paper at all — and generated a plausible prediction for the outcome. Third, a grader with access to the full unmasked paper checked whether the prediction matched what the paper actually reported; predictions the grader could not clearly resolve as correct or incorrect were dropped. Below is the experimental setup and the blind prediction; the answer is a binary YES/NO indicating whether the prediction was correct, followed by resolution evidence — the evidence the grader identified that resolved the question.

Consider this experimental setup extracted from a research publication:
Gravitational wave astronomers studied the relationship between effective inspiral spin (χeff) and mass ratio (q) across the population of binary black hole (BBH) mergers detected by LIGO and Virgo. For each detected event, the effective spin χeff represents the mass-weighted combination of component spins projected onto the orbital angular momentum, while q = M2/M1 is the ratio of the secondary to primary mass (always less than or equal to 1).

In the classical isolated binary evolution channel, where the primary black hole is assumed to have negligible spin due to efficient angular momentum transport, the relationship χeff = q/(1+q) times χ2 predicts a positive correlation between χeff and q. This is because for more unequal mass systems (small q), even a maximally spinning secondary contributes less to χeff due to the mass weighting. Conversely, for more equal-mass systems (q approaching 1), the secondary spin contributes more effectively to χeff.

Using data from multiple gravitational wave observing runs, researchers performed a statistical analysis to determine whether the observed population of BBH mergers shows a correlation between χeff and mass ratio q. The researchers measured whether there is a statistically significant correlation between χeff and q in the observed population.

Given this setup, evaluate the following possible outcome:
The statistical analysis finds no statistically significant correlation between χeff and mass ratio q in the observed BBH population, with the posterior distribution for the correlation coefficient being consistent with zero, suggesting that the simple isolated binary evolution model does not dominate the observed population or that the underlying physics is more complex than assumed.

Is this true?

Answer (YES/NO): NO